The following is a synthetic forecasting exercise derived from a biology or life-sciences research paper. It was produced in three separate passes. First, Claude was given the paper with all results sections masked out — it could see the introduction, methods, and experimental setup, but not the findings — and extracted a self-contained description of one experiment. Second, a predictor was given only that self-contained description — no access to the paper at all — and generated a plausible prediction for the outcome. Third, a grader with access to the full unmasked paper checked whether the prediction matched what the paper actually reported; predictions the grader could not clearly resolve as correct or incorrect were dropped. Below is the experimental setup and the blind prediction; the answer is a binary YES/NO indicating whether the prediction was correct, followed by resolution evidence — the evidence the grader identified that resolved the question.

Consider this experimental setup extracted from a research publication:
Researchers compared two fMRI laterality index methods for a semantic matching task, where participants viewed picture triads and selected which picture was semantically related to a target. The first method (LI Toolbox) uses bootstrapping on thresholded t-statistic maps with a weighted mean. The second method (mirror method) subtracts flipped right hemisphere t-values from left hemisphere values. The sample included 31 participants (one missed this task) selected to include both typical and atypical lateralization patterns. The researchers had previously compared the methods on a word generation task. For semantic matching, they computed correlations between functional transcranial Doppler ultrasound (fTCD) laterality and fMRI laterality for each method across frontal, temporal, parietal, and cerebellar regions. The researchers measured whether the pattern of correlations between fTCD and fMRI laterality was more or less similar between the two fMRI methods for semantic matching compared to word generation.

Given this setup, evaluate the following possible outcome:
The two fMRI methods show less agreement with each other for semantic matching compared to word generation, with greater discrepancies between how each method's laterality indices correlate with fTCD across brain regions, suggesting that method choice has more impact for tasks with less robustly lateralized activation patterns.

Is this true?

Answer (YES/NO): NO